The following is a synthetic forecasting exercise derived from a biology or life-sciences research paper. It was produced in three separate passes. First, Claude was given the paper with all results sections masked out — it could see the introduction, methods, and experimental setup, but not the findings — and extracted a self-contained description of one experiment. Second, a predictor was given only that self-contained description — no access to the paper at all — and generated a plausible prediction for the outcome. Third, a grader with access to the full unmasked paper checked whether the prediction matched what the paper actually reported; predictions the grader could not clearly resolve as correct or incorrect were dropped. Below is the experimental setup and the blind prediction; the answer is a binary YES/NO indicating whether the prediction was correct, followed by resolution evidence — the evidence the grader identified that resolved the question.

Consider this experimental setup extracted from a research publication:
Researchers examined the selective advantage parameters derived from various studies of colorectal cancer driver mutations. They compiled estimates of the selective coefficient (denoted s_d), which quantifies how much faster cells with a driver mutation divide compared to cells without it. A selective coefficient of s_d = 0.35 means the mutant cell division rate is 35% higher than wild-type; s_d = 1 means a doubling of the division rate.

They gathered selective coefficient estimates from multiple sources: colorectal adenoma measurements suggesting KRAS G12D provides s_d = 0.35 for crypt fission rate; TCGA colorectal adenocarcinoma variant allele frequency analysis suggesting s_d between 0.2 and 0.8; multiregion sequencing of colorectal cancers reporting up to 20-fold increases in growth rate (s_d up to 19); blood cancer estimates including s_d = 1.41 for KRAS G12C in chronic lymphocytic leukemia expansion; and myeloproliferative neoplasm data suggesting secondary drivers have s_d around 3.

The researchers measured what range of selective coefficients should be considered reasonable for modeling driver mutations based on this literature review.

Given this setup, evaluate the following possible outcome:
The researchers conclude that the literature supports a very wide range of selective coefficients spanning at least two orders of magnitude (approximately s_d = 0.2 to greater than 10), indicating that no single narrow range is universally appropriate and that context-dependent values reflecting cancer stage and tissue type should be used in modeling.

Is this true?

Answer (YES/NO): NO